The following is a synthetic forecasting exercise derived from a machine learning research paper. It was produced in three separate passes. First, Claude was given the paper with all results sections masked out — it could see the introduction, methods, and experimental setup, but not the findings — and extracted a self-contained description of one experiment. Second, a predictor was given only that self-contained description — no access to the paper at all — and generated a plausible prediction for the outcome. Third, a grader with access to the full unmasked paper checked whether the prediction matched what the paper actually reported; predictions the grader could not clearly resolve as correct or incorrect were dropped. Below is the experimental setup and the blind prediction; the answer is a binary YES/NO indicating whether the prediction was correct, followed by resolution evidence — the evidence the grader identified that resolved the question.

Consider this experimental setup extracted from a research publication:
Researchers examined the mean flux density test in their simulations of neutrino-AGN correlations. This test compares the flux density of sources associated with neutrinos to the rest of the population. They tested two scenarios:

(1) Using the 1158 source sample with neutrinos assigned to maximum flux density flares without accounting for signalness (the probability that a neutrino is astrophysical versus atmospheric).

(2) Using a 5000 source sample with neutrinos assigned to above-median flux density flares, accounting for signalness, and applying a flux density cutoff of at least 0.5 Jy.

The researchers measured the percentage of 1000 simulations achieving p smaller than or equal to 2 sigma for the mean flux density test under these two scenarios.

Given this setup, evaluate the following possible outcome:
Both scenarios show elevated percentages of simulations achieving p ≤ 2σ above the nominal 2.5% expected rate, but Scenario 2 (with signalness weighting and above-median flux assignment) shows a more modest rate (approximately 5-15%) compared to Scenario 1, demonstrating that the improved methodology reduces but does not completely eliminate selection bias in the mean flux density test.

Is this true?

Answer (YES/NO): NO